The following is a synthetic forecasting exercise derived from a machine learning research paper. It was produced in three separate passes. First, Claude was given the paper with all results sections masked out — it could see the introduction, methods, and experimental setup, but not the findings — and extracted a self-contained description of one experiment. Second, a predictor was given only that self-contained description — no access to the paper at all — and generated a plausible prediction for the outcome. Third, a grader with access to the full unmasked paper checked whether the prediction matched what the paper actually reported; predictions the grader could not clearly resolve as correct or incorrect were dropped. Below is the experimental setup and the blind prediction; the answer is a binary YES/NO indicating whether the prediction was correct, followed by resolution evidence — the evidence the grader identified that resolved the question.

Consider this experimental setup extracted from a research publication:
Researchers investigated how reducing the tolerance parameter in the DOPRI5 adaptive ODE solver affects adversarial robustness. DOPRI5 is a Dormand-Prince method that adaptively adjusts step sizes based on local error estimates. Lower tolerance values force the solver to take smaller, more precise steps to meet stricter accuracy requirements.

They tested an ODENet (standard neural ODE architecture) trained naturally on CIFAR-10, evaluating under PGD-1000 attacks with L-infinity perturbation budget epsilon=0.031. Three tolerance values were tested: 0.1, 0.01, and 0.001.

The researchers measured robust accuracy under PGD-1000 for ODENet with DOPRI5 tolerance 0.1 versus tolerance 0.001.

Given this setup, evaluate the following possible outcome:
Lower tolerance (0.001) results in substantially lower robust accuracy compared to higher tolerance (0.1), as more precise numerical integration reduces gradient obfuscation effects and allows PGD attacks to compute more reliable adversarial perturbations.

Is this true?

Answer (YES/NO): YES